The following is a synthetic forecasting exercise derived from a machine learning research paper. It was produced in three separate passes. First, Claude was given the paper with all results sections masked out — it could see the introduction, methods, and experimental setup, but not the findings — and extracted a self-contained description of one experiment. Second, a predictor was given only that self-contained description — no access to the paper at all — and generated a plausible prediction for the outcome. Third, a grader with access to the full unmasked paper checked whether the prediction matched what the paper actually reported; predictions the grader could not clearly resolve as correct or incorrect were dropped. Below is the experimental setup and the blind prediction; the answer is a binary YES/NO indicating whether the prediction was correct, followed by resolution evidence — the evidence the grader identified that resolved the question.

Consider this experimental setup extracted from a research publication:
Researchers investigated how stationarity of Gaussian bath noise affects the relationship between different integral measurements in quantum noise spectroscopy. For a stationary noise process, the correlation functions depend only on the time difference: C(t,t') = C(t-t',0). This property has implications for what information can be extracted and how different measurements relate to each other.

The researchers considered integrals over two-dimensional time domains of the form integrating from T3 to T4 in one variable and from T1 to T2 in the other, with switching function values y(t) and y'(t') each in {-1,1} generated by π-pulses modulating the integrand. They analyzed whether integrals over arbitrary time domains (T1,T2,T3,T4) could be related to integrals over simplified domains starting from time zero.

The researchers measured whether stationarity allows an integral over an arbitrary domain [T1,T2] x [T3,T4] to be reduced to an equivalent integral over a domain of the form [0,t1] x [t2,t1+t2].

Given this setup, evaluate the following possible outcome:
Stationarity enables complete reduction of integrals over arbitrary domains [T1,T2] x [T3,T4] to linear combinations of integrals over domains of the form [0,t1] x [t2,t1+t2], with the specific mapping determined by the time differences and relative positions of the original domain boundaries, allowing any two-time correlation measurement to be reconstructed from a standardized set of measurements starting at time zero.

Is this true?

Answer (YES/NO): YES